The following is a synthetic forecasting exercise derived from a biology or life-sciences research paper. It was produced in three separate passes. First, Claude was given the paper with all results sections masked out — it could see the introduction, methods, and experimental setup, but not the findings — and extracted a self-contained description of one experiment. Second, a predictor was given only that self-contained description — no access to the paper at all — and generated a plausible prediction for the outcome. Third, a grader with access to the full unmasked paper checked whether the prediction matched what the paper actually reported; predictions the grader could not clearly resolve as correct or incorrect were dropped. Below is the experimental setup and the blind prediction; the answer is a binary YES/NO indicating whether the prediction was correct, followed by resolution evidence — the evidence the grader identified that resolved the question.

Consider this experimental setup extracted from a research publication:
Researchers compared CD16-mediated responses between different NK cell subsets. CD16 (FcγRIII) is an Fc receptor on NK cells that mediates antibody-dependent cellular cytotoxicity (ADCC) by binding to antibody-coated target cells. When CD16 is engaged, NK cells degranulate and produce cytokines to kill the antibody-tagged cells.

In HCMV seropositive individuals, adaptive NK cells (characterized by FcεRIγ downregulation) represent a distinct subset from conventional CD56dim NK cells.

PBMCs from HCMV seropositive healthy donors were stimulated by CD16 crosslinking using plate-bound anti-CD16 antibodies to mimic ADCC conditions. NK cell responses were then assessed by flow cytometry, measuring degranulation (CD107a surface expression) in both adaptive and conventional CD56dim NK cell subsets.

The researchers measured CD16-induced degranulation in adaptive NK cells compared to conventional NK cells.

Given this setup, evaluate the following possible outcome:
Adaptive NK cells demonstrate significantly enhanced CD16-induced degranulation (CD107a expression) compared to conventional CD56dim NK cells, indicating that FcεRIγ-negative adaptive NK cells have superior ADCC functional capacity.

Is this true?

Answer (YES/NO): NO